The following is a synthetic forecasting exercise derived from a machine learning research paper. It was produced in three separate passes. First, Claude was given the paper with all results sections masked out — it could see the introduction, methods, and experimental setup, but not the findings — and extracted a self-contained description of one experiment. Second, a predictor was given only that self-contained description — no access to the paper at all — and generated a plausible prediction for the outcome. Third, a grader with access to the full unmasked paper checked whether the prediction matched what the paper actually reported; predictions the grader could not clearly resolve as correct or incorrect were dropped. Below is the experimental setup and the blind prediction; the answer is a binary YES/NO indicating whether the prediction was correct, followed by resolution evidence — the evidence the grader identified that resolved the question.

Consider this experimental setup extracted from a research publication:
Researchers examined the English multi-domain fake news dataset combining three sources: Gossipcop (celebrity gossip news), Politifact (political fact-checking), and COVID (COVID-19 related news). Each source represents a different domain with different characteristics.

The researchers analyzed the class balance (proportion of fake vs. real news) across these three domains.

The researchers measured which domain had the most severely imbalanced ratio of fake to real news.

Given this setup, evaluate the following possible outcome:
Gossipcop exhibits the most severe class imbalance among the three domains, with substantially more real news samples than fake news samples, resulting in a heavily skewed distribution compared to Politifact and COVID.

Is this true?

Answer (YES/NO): NO